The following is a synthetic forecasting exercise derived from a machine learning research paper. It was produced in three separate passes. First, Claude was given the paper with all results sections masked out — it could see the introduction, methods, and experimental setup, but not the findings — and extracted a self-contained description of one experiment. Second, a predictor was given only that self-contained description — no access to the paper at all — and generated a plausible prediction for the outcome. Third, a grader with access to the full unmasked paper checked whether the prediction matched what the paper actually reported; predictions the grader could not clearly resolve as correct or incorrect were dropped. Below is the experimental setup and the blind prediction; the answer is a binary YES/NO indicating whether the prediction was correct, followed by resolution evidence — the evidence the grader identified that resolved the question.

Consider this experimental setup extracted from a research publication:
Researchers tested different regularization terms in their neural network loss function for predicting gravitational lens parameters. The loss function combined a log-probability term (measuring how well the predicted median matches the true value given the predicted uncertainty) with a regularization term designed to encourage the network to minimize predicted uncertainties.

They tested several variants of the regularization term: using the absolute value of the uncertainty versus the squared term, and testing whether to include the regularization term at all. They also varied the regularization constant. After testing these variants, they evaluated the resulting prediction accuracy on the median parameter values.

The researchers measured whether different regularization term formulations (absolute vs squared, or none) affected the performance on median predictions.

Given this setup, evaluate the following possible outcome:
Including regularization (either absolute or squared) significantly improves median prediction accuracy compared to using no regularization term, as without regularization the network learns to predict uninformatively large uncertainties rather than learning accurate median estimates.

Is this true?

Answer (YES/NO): NO